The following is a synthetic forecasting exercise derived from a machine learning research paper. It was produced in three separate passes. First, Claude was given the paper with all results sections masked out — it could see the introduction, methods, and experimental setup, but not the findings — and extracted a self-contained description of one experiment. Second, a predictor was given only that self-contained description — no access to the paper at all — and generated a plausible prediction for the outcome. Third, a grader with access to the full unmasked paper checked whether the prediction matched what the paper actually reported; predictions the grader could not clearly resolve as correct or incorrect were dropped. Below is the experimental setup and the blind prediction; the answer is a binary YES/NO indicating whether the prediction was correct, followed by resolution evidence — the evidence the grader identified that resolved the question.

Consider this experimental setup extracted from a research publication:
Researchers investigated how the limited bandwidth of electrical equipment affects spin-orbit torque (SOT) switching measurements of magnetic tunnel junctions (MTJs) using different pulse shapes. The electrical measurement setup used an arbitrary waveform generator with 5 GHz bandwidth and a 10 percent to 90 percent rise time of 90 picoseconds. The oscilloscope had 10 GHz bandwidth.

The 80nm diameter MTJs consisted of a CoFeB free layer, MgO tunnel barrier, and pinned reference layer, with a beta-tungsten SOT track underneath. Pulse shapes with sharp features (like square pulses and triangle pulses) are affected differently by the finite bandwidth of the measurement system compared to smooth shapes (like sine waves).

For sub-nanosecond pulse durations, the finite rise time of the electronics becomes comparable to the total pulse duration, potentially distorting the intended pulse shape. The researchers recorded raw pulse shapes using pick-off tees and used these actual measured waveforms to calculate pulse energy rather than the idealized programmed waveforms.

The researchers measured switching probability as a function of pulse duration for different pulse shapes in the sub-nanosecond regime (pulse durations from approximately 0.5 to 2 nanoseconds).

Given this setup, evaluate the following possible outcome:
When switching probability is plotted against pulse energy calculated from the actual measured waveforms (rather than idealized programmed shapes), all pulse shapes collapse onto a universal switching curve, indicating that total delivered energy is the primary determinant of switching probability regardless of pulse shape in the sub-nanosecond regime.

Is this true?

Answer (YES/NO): NO